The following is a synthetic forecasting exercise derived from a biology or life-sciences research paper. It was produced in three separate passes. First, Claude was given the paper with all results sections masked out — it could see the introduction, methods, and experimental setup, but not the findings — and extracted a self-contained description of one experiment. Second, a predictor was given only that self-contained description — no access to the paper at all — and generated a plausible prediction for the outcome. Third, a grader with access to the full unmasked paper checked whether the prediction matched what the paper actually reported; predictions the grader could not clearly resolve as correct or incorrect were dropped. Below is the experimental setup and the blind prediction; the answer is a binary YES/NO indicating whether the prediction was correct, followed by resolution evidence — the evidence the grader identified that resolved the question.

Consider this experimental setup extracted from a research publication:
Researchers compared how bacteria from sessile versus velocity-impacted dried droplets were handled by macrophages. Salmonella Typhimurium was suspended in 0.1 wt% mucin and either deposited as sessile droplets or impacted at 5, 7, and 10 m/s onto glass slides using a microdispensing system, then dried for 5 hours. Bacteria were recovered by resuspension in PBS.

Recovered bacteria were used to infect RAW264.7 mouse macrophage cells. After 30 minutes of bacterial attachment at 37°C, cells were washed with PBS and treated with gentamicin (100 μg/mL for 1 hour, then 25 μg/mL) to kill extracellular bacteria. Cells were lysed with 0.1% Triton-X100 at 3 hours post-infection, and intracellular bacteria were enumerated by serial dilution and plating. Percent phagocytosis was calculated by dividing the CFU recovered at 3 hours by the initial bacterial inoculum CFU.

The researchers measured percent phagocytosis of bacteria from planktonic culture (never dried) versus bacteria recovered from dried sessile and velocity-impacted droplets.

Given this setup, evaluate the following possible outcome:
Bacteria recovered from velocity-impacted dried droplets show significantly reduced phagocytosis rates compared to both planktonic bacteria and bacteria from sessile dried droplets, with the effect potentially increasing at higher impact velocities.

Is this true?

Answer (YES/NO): NO